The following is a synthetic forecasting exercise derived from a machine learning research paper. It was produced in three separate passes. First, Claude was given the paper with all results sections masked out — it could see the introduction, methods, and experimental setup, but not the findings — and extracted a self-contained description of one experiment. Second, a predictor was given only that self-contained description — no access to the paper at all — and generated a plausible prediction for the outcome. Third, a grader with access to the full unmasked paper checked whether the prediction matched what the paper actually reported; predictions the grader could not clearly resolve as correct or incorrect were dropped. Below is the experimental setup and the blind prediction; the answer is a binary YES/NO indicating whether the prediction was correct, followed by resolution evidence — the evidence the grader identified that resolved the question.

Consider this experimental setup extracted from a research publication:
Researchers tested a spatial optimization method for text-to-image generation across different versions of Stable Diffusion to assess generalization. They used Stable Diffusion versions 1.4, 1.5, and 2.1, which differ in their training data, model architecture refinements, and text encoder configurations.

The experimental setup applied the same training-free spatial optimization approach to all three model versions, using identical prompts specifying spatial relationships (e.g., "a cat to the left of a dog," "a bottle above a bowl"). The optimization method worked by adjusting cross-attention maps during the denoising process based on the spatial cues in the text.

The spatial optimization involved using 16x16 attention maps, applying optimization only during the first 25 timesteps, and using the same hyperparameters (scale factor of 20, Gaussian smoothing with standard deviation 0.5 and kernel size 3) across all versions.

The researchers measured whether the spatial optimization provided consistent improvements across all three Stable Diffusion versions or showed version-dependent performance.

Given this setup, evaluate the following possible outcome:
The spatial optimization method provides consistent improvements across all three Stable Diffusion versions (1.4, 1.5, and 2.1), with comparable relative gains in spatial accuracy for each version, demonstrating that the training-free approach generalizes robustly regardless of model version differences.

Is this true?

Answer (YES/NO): NO